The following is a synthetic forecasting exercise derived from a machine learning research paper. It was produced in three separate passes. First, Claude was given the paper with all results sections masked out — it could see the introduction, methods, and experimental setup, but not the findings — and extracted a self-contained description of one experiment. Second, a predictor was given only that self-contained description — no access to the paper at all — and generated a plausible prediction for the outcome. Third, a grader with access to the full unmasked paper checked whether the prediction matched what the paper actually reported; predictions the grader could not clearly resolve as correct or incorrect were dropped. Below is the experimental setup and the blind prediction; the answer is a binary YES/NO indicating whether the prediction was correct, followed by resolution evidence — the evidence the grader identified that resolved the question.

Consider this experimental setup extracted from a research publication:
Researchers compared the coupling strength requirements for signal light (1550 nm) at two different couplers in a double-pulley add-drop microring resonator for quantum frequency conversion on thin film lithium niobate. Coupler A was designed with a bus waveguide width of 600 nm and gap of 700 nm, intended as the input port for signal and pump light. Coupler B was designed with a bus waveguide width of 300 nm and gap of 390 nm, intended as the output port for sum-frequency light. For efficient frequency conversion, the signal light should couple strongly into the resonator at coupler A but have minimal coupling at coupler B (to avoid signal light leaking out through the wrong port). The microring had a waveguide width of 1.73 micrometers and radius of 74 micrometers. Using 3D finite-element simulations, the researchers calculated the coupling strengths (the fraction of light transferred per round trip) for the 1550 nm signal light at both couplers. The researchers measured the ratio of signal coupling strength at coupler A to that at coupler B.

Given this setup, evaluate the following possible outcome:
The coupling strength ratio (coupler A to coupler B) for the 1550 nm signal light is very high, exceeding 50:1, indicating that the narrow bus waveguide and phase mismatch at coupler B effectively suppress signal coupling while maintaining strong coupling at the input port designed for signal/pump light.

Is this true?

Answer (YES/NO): NO